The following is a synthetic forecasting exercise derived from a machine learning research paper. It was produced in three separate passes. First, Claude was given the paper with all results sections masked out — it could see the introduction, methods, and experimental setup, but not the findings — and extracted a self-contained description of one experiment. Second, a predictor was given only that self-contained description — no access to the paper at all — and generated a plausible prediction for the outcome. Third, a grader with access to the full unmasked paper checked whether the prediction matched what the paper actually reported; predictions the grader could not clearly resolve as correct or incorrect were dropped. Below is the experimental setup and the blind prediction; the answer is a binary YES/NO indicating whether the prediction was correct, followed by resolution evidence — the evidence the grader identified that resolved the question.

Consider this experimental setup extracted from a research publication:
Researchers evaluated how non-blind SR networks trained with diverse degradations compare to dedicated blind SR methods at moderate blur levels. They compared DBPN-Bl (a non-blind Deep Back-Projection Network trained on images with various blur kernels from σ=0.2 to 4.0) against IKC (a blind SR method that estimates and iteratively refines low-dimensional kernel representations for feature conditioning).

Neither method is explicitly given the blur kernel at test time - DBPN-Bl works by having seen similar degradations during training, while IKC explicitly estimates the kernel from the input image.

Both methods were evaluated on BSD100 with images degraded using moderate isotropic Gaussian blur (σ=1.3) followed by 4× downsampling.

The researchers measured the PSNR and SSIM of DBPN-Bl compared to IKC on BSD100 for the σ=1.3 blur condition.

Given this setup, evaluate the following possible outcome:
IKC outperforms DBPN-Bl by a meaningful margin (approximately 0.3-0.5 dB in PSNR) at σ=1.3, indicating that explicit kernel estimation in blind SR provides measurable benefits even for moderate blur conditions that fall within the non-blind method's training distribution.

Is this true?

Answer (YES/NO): NO